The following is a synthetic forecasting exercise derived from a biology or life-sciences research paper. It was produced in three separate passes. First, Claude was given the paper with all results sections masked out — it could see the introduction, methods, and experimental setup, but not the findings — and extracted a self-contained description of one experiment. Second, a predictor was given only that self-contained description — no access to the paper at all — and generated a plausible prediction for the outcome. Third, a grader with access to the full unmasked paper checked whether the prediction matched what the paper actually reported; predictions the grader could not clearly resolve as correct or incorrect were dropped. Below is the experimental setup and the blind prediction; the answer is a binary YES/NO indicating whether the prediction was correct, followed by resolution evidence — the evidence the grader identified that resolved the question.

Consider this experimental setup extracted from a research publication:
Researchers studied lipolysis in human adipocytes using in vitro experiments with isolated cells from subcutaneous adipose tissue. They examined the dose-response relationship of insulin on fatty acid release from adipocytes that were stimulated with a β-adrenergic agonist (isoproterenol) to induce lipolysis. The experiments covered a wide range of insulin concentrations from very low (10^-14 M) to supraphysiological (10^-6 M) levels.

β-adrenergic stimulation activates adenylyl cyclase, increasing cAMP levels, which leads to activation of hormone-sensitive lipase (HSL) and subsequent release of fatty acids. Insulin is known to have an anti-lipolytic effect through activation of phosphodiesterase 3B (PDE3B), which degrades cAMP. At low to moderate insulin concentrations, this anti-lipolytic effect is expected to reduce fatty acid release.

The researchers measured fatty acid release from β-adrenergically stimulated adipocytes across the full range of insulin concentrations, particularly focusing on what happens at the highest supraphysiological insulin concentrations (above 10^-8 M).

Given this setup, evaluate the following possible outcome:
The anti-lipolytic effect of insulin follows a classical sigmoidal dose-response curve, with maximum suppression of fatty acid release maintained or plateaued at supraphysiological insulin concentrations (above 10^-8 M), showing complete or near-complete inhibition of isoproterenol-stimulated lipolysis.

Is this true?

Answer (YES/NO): NO